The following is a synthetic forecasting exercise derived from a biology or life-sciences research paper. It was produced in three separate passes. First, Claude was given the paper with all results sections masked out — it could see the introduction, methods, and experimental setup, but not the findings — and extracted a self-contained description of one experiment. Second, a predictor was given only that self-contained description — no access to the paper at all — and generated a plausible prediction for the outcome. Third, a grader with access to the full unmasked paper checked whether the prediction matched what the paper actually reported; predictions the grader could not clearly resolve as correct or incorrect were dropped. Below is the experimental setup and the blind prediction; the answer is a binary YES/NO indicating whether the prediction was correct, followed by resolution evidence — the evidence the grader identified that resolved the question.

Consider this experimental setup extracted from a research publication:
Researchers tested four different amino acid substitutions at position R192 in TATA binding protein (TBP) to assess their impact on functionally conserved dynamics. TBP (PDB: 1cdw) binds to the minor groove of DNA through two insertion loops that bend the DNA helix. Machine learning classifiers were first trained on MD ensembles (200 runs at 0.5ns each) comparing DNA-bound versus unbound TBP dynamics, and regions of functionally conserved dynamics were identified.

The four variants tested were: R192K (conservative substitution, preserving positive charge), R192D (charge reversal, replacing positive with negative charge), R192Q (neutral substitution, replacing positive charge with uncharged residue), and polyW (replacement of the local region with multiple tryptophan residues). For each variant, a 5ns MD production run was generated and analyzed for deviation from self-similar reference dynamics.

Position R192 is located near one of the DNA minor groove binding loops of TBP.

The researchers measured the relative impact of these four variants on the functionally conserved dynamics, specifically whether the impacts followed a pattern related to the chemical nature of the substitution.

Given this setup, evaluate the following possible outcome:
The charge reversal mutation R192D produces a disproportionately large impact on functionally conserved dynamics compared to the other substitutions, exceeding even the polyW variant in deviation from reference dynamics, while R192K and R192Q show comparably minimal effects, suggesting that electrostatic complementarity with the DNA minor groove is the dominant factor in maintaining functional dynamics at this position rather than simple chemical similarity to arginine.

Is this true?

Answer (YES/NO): NO